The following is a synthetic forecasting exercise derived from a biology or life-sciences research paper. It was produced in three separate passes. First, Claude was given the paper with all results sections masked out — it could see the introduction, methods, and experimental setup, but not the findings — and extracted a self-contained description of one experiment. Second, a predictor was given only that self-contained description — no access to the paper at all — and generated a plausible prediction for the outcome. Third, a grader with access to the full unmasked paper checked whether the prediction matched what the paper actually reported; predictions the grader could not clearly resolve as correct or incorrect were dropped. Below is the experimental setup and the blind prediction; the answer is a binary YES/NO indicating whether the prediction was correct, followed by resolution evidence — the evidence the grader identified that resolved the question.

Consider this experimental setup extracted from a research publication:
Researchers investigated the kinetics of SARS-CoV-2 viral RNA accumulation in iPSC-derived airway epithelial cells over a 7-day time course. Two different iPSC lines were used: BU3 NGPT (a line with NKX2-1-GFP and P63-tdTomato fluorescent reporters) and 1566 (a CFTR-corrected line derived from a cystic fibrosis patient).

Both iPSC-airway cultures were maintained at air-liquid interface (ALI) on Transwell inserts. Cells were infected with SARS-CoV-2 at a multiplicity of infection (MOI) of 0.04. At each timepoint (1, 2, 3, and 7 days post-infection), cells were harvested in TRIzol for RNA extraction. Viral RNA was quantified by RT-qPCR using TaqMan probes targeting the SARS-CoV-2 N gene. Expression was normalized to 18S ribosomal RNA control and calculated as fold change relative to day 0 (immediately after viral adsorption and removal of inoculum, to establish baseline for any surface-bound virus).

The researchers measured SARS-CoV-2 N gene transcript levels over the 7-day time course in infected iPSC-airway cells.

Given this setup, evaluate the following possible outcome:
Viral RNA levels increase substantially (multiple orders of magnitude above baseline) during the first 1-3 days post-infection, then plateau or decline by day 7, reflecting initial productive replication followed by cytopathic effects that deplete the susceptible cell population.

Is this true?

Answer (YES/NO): NO